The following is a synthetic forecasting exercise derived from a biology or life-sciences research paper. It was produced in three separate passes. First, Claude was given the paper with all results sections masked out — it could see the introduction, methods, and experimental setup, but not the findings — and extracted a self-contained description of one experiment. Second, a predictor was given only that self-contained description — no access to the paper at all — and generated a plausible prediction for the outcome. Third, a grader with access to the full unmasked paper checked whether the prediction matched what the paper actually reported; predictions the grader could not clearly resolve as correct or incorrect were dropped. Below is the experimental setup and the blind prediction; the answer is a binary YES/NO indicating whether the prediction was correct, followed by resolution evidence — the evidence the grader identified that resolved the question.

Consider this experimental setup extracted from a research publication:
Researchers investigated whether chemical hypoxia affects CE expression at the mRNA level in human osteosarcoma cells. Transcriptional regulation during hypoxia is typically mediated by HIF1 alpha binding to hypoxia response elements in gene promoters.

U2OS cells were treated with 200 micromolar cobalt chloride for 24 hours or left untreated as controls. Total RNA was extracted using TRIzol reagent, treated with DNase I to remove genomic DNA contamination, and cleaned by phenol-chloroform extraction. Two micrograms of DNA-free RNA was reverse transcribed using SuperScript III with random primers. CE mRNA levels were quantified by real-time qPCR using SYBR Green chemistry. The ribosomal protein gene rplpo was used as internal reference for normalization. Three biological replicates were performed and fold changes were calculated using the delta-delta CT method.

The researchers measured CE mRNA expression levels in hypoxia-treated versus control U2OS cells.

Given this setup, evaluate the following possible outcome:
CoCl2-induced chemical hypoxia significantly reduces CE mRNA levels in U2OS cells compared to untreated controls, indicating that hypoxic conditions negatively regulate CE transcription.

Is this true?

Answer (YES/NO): NO